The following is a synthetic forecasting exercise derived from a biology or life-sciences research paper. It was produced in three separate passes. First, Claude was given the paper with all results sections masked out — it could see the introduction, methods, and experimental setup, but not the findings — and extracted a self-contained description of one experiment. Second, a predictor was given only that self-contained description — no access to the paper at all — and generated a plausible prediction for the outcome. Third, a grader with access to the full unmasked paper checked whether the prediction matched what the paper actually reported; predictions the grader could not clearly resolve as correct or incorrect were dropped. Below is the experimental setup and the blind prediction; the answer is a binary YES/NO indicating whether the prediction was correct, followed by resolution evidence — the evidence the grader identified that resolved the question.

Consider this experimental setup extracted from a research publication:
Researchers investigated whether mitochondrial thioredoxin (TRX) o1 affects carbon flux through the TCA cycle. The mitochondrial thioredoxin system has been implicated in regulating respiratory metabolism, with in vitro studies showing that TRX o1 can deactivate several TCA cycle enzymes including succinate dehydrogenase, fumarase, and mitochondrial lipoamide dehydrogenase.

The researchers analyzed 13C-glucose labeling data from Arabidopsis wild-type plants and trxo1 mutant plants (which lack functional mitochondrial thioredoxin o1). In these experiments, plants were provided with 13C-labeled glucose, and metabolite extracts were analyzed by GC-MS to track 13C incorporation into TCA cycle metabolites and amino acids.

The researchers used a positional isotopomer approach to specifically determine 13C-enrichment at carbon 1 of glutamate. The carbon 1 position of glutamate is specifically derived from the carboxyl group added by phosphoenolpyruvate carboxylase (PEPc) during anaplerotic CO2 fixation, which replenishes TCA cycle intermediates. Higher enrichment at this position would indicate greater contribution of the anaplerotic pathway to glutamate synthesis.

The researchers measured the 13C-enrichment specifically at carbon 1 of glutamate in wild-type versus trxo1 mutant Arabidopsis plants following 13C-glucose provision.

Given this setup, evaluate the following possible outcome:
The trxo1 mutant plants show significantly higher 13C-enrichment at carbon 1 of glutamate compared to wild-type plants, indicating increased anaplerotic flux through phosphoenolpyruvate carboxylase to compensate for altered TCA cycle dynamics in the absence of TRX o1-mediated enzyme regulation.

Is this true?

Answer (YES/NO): YES